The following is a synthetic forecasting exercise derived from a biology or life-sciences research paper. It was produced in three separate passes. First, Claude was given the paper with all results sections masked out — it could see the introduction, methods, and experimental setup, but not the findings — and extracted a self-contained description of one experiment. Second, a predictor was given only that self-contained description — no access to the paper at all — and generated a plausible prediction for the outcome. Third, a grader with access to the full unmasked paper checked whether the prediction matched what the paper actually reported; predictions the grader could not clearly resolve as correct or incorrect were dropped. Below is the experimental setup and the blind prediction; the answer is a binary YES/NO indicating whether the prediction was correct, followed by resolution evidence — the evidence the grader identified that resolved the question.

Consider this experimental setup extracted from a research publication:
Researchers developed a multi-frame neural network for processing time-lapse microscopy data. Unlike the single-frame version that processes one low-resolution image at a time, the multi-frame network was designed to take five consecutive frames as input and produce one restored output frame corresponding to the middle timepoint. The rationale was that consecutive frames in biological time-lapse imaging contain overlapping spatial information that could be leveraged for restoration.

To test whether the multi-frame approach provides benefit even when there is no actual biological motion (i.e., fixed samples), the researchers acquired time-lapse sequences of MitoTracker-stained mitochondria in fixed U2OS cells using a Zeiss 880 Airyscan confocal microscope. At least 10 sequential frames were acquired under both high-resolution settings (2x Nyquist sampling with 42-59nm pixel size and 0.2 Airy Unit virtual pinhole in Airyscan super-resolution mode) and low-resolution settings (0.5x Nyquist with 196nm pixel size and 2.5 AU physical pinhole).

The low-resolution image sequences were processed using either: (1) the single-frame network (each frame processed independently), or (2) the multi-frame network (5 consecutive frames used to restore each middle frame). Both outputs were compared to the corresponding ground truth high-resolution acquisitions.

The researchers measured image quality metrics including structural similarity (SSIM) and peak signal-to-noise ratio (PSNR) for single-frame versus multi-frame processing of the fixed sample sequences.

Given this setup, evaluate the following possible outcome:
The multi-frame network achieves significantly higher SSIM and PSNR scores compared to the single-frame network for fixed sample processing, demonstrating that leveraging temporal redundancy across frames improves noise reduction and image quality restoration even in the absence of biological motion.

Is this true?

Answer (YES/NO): YES